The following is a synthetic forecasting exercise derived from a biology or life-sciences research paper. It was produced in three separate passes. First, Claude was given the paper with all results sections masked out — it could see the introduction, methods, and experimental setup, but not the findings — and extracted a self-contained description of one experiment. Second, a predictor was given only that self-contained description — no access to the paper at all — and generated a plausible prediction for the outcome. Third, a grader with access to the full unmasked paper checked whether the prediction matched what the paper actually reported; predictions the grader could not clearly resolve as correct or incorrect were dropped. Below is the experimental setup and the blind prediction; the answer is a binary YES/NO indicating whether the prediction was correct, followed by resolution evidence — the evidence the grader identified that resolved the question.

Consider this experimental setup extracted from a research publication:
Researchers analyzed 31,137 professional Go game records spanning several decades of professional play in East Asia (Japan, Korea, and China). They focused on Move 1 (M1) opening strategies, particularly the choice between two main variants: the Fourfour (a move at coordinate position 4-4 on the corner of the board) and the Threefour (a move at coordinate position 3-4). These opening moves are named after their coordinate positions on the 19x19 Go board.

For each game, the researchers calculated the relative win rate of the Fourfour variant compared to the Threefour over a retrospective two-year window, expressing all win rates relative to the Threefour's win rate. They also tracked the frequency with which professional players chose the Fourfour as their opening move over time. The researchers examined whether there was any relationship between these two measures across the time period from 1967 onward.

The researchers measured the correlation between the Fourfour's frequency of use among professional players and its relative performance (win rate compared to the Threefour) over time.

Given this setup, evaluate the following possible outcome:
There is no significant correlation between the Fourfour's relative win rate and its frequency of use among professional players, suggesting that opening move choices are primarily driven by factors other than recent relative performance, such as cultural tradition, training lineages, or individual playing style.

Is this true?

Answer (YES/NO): NO